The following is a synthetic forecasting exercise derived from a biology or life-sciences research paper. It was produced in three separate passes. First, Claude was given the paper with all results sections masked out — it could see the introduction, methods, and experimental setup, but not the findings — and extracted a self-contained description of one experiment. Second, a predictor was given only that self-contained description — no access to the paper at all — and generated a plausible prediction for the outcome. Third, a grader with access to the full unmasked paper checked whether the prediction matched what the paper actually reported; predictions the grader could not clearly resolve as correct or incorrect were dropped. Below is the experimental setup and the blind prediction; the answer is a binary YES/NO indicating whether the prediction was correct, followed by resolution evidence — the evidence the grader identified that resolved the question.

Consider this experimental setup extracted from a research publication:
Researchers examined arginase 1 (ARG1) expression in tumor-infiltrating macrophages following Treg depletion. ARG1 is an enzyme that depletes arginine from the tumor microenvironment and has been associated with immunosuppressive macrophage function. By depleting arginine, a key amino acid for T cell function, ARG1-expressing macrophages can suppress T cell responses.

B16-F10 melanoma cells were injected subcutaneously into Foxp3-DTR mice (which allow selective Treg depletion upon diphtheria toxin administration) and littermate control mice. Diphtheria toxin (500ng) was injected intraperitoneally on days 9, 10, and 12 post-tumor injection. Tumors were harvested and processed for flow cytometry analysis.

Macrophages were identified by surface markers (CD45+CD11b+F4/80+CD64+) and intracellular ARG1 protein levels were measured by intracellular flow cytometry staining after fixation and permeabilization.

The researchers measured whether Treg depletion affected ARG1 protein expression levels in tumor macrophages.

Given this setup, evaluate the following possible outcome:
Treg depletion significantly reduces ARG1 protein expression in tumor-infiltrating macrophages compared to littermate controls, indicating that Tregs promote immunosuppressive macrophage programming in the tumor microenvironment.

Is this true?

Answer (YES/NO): NO